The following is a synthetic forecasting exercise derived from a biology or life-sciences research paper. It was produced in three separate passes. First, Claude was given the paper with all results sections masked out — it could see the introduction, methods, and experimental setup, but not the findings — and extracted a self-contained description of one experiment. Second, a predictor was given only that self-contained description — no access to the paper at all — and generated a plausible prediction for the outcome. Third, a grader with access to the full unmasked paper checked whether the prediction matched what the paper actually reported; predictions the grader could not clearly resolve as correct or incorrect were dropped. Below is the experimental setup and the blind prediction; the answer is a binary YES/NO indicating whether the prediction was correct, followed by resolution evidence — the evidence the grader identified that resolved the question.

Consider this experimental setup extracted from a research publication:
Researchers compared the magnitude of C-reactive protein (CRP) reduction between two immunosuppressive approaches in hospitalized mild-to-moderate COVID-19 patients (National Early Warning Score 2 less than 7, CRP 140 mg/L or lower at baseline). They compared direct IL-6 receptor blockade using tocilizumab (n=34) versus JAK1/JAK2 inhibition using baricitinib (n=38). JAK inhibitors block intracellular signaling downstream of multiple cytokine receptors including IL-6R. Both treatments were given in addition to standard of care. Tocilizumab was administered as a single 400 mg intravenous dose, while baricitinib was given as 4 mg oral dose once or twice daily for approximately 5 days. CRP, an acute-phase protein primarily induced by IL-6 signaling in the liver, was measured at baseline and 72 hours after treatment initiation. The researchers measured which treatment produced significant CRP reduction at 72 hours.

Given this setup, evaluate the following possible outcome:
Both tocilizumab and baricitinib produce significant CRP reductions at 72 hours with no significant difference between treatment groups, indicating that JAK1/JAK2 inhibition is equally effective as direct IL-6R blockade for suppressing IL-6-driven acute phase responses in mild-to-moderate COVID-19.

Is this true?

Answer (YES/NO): NO